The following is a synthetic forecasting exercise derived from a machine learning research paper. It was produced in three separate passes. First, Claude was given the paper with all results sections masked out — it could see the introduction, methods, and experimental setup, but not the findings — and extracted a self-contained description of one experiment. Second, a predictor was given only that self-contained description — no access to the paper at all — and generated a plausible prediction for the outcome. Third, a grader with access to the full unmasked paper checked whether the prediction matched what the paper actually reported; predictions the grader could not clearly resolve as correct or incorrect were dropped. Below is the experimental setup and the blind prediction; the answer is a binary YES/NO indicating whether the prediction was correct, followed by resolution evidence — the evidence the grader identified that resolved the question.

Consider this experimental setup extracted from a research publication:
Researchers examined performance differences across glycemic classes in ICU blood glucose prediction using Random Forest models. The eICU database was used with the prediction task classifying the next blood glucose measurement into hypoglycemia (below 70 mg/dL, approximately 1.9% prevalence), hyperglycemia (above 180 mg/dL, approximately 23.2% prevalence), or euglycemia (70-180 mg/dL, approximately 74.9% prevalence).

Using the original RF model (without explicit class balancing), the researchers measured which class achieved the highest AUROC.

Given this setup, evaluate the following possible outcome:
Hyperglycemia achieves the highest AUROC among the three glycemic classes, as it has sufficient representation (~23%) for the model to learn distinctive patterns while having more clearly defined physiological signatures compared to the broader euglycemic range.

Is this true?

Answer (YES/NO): YES